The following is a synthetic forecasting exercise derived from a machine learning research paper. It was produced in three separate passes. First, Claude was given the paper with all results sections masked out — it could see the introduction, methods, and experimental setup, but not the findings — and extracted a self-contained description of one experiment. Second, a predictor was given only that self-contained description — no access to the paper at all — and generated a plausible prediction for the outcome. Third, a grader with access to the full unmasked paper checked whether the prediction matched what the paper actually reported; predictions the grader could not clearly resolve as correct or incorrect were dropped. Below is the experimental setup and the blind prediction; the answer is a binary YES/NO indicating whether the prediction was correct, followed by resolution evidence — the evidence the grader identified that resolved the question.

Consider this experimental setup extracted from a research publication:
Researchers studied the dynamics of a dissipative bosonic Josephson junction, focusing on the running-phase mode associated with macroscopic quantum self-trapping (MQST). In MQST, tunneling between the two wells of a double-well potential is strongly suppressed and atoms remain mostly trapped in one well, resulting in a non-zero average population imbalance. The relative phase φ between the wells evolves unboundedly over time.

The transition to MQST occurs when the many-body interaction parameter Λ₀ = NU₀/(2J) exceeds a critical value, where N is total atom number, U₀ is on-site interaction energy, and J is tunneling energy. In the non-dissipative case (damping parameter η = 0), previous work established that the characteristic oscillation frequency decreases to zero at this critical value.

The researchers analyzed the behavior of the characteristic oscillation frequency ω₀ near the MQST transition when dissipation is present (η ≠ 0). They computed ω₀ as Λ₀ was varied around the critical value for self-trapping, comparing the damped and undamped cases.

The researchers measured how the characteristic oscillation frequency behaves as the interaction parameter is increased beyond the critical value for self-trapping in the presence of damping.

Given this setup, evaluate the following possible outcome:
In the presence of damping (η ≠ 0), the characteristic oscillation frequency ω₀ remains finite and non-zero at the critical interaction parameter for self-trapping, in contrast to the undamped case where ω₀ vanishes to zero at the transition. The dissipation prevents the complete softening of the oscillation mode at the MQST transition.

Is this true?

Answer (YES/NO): YES